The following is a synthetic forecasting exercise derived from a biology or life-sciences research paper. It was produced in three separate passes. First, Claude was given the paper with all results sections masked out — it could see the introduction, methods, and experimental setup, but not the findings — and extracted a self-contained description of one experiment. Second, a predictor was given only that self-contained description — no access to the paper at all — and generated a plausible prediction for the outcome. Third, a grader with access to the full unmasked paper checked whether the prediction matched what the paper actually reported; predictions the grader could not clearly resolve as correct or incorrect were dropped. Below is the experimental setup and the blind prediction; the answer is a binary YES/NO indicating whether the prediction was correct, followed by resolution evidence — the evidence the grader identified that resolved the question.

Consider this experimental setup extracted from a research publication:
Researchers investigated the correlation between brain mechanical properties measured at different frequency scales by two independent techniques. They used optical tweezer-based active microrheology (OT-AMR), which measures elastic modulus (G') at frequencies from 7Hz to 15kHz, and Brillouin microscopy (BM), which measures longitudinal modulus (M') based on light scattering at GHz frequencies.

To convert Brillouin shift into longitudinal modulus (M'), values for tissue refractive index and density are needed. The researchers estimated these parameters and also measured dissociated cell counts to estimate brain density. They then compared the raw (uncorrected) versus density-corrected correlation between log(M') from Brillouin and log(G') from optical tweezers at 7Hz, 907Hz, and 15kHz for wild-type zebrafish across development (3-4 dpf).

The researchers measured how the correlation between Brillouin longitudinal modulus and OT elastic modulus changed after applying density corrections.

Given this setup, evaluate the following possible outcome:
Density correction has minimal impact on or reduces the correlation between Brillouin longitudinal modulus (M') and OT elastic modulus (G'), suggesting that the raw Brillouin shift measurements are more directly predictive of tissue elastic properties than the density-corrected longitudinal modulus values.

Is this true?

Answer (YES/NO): NO